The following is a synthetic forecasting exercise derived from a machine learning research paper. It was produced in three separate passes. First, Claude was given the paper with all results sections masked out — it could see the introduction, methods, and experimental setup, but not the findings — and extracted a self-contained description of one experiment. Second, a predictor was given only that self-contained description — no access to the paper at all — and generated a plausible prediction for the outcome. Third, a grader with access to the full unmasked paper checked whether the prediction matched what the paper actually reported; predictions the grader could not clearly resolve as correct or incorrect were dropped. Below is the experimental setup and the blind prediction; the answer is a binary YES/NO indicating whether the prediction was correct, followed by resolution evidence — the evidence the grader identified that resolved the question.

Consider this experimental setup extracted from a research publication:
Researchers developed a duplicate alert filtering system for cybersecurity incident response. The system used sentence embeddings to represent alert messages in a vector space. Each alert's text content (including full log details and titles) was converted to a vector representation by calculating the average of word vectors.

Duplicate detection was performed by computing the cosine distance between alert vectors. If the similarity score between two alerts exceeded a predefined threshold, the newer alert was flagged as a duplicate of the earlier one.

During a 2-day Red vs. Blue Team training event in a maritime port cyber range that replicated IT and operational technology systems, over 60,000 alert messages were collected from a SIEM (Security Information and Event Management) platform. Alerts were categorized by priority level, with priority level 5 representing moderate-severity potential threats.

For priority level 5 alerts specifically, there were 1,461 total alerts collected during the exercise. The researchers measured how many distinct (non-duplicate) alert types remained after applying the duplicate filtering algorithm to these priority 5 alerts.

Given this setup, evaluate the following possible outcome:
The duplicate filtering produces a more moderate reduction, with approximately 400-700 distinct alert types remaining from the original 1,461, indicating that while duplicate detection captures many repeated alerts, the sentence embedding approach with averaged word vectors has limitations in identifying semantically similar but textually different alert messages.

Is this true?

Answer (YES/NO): NO